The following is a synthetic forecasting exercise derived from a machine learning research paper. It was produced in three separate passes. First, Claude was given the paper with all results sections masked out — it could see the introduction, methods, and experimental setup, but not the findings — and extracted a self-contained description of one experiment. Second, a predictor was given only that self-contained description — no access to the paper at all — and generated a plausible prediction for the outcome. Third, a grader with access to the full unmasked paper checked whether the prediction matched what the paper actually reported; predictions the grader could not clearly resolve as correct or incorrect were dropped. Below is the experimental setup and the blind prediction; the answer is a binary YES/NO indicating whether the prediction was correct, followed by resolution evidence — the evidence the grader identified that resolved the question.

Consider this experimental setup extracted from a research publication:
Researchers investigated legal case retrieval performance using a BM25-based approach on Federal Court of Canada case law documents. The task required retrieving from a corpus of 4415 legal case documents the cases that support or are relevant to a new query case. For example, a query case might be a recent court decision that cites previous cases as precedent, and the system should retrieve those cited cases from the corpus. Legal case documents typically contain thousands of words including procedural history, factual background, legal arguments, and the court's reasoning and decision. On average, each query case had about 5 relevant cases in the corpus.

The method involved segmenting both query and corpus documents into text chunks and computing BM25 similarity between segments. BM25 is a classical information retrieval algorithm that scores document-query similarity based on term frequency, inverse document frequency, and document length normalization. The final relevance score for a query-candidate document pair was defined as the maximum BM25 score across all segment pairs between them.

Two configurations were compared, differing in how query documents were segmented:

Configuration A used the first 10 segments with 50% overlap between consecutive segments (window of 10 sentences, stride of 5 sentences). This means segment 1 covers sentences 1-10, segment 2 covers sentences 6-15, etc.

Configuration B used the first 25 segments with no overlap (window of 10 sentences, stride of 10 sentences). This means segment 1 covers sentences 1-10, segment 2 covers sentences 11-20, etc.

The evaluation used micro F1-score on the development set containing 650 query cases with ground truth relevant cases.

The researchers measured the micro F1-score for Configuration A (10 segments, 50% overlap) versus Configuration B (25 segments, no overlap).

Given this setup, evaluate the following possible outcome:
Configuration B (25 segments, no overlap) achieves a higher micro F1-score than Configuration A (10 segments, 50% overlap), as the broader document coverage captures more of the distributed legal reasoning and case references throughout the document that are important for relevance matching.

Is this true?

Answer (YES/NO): YES